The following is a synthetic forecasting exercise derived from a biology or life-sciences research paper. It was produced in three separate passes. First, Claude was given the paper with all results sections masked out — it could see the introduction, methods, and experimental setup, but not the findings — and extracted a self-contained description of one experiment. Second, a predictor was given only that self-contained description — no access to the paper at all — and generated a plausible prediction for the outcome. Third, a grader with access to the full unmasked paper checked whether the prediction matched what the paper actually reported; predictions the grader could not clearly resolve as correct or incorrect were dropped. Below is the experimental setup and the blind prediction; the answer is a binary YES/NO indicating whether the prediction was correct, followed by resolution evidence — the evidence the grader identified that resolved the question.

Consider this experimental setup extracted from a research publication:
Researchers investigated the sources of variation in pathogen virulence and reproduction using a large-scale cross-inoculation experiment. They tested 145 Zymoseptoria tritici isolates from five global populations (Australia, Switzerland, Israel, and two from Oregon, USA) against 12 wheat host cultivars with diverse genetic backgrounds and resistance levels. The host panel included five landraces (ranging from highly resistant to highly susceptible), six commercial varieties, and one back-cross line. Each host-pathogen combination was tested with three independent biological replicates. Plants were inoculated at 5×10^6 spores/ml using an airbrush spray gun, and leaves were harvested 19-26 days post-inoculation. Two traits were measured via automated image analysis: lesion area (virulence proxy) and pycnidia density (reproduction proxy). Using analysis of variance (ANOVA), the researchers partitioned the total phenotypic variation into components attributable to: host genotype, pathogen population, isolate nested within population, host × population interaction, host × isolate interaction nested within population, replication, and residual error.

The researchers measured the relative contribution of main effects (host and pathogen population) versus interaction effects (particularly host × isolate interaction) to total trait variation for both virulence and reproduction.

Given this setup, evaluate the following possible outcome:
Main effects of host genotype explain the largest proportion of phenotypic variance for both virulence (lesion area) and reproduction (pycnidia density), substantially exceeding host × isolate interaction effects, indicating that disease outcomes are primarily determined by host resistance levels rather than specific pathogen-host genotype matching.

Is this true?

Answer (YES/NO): YES